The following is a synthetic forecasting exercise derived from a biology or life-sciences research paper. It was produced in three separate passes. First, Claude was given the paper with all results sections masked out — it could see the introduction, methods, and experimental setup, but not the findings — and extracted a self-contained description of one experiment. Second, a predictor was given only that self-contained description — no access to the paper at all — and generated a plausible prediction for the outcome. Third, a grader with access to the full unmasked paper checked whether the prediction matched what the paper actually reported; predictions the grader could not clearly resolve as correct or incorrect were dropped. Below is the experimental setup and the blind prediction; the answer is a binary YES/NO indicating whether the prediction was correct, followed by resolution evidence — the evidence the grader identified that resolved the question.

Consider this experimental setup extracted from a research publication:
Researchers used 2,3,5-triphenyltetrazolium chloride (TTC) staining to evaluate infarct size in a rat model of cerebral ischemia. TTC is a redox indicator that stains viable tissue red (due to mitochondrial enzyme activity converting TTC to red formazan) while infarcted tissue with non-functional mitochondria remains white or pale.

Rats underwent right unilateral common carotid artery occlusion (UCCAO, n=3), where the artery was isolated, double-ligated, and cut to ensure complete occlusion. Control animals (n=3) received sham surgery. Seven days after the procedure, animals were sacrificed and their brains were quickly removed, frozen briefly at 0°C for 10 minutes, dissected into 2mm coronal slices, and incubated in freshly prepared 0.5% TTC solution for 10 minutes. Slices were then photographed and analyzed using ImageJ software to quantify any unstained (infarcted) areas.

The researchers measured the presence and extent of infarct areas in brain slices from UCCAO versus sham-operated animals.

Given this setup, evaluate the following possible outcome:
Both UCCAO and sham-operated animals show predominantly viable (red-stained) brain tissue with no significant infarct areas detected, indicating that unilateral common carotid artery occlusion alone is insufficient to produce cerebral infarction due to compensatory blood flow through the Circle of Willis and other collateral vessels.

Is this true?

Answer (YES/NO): YES